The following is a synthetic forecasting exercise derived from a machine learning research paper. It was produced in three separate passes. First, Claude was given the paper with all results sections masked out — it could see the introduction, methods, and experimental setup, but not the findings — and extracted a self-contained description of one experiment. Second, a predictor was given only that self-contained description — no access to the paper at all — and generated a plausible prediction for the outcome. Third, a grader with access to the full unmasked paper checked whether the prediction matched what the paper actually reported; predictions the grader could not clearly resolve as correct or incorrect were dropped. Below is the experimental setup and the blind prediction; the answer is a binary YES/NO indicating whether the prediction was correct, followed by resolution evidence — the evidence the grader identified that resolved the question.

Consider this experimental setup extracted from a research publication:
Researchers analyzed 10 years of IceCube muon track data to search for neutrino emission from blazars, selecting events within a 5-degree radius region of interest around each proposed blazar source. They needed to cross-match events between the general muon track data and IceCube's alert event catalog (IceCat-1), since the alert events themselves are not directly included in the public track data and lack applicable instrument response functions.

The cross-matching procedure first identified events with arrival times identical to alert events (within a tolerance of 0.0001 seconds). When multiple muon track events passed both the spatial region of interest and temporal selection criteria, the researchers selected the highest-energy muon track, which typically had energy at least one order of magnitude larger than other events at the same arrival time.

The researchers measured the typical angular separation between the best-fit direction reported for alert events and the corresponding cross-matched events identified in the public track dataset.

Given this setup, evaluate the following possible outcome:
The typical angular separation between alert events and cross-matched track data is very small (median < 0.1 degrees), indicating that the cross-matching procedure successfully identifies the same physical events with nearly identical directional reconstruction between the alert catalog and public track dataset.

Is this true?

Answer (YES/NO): NO